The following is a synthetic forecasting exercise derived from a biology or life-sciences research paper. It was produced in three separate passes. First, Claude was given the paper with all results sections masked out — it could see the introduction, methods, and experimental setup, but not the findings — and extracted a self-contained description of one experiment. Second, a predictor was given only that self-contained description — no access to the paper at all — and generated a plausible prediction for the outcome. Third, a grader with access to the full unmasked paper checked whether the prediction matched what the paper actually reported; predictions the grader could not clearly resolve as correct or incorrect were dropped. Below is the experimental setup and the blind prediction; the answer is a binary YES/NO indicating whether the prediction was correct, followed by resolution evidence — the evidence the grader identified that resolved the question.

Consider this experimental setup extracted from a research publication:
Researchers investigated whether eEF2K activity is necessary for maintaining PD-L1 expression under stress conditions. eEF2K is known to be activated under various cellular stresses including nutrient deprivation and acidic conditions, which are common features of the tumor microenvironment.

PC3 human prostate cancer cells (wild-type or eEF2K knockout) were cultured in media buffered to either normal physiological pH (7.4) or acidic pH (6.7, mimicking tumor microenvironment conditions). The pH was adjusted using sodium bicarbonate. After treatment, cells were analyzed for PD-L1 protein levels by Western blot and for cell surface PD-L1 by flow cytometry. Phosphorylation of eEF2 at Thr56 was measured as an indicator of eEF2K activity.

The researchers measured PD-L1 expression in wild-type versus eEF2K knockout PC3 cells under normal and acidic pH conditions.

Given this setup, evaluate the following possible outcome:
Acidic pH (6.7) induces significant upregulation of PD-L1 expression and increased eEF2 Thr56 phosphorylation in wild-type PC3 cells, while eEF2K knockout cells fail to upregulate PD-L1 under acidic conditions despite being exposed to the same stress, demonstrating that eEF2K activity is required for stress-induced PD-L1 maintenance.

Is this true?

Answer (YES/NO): YES